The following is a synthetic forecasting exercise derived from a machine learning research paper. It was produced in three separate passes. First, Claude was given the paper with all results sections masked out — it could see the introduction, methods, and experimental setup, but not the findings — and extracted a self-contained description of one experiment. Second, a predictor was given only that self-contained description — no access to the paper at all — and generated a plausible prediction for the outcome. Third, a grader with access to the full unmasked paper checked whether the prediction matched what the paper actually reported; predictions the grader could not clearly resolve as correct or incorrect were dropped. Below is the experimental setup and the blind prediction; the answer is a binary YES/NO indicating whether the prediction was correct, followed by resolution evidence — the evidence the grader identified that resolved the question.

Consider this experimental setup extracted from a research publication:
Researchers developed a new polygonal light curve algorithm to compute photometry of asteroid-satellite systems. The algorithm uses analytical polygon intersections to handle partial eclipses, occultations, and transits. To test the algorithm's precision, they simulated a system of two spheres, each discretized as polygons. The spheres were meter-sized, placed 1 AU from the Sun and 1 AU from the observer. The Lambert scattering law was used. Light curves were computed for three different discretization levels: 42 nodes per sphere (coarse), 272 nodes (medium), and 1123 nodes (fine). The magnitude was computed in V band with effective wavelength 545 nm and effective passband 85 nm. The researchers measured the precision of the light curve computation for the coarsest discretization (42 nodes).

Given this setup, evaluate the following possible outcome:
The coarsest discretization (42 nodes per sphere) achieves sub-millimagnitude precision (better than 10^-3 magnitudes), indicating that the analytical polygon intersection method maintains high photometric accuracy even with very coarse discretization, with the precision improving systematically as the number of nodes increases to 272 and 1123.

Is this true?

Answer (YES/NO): YES